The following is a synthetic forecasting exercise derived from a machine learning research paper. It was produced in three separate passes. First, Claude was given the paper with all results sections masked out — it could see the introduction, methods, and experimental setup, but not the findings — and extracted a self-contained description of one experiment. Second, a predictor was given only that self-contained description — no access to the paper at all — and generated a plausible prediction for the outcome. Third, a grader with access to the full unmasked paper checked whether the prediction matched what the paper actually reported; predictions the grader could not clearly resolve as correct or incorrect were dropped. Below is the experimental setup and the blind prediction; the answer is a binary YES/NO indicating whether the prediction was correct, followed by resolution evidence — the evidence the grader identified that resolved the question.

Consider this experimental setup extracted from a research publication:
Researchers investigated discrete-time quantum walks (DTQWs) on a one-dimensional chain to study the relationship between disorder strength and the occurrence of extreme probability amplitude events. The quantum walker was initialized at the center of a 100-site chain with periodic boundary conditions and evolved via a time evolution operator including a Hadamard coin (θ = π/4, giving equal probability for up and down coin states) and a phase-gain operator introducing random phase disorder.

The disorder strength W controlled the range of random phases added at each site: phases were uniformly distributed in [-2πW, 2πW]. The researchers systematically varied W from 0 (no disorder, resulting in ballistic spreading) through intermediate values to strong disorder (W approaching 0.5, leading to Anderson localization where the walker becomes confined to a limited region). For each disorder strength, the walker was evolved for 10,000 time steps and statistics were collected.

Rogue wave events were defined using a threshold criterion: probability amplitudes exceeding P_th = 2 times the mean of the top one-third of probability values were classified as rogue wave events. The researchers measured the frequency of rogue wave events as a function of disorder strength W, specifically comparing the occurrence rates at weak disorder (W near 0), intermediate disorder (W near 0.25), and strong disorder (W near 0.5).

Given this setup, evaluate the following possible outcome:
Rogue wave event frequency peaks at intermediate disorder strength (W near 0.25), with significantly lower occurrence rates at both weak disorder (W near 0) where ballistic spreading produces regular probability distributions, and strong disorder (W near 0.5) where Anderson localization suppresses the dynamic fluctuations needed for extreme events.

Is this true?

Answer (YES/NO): NO